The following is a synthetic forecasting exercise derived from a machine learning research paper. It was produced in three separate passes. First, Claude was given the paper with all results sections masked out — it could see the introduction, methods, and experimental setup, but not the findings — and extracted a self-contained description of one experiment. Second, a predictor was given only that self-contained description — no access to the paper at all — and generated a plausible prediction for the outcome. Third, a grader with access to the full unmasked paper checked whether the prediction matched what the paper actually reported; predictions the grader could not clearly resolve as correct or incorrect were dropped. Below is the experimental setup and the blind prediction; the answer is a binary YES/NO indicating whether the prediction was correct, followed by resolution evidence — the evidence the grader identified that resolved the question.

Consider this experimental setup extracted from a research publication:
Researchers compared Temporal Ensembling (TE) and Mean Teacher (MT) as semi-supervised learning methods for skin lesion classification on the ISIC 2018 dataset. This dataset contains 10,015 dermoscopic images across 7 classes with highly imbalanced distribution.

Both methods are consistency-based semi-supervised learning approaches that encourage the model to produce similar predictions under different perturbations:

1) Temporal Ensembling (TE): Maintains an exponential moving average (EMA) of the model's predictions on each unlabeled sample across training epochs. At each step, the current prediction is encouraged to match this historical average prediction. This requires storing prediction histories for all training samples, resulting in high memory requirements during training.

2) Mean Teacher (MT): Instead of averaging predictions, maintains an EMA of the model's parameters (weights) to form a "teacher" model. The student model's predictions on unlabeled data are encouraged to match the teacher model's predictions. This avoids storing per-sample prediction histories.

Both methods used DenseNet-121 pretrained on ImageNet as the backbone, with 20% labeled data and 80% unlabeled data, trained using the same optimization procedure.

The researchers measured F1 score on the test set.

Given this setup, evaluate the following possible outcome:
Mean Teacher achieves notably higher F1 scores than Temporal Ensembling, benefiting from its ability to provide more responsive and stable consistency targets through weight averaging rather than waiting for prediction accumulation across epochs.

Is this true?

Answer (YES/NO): NO